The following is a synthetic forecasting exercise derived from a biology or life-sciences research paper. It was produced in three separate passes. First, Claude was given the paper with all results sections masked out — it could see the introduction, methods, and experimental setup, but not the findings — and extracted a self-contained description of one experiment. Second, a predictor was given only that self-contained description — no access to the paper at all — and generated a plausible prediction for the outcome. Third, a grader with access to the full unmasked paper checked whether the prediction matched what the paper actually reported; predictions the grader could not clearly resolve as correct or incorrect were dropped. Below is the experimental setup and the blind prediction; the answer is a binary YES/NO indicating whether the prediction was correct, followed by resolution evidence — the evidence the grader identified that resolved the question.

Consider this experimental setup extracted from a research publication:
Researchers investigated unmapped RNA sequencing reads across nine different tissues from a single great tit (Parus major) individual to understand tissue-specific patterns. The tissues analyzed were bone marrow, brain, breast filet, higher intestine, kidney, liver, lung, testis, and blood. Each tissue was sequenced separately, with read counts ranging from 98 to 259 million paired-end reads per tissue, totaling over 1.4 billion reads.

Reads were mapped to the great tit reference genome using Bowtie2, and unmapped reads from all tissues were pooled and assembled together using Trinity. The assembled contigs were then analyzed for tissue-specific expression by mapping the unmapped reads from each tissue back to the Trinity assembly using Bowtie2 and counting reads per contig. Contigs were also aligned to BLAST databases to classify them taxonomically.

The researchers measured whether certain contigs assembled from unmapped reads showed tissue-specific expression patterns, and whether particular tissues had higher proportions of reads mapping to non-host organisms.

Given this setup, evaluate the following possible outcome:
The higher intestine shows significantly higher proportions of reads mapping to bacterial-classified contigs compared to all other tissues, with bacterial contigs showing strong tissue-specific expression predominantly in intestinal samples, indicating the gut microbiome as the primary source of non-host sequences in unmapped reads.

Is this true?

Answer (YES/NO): NO